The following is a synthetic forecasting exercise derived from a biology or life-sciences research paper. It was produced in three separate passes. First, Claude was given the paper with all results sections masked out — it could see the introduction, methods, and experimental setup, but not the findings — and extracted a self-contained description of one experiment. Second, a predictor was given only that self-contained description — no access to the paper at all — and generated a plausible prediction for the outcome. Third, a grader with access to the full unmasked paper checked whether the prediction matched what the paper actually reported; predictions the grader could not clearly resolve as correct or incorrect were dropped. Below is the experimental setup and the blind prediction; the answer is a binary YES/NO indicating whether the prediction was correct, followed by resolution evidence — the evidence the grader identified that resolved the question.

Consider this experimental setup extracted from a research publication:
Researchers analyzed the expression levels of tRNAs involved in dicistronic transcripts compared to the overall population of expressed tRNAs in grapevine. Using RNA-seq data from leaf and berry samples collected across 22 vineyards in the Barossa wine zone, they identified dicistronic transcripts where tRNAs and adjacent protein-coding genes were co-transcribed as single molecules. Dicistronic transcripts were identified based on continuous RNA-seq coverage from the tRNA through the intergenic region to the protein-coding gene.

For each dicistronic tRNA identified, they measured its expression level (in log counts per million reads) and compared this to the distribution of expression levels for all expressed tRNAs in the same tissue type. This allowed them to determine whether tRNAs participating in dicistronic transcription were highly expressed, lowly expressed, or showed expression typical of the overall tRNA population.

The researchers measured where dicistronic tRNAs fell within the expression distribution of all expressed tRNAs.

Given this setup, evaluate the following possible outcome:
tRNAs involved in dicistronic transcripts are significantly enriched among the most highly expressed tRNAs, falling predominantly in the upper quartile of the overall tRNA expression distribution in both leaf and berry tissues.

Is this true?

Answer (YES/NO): NO